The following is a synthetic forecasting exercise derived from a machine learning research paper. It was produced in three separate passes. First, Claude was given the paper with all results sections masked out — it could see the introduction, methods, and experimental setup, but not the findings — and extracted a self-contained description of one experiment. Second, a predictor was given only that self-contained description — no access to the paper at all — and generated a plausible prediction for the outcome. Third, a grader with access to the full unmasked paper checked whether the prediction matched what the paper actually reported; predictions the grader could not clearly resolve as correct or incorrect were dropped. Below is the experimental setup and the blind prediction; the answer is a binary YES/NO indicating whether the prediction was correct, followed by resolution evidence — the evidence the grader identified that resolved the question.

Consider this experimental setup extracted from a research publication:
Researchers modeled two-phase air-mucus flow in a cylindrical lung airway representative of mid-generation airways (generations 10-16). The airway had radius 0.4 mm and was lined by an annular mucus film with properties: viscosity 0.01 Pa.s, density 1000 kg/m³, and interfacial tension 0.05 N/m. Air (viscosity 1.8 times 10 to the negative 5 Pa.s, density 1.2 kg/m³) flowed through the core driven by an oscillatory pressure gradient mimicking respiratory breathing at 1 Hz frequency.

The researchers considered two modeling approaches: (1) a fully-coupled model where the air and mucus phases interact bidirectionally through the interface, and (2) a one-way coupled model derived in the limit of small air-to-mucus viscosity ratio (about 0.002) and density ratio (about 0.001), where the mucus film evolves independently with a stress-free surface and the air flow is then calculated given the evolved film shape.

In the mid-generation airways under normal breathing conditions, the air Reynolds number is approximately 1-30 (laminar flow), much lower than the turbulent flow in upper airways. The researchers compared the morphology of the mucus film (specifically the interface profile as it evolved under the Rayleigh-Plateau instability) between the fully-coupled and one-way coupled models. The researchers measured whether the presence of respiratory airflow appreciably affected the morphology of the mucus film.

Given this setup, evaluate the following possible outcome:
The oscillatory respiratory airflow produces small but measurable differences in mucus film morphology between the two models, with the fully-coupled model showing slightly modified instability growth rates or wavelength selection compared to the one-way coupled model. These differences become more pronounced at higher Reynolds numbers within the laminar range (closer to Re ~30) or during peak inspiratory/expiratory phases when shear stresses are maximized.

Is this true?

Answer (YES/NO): NO